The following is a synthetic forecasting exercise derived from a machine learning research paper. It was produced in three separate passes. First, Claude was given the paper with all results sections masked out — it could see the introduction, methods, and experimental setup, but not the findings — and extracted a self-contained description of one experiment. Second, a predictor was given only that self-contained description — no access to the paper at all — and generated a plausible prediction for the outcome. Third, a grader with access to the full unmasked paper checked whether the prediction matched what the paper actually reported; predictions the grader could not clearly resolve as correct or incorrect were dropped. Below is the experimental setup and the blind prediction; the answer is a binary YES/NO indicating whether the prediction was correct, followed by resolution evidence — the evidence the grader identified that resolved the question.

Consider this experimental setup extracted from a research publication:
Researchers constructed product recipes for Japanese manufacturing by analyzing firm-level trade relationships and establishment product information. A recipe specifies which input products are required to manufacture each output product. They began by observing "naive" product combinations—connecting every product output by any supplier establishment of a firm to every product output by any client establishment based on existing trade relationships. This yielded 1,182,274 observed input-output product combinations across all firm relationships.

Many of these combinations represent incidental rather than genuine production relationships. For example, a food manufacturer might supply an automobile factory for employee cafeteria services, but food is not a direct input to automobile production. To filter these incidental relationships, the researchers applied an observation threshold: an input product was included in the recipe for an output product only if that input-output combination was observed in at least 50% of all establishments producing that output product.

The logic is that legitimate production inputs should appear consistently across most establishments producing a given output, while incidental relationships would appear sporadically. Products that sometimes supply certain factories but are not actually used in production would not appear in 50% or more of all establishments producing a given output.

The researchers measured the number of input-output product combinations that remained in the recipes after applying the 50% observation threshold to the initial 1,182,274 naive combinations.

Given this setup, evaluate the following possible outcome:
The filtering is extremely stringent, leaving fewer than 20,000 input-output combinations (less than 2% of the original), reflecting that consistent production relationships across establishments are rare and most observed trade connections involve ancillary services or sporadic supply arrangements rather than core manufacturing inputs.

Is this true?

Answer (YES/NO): NO